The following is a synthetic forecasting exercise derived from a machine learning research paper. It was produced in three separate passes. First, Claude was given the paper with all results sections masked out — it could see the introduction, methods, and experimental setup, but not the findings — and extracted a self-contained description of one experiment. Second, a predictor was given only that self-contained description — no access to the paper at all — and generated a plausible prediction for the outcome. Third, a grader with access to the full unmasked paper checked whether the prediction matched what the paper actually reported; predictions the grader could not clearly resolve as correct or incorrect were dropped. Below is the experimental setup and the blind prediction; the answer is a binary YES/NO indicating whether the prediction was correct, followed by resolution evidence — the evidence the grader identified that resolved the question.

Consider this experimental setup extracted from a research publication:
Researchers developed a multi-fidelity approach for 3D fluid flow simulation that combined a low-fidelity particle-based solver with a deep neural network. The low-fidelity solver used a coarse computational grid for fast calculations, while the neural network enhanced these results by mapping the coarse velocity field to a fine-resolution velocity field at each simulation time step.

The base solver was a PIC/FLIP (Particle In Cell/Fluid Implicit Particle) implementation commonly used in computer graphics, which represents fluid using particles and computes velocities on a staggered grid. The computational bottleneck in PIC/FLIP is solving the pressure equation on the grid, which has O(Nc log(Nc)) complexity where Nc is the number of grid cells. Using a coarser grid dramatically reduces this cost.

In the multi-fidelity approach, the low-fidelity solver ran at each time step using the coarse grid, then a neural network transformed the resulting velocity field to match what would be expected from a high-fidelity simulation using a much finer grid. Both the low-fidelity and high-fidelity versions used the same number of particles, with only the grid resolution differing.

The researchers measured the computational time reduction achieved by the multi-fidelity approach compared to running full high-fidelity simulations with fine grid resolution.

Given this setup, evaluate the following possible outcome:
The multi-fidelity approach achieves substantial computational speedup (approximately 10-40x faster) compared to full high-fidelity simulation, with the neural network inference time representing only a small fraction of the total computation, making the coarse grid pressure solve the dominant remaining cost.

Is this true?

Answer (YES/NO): NO